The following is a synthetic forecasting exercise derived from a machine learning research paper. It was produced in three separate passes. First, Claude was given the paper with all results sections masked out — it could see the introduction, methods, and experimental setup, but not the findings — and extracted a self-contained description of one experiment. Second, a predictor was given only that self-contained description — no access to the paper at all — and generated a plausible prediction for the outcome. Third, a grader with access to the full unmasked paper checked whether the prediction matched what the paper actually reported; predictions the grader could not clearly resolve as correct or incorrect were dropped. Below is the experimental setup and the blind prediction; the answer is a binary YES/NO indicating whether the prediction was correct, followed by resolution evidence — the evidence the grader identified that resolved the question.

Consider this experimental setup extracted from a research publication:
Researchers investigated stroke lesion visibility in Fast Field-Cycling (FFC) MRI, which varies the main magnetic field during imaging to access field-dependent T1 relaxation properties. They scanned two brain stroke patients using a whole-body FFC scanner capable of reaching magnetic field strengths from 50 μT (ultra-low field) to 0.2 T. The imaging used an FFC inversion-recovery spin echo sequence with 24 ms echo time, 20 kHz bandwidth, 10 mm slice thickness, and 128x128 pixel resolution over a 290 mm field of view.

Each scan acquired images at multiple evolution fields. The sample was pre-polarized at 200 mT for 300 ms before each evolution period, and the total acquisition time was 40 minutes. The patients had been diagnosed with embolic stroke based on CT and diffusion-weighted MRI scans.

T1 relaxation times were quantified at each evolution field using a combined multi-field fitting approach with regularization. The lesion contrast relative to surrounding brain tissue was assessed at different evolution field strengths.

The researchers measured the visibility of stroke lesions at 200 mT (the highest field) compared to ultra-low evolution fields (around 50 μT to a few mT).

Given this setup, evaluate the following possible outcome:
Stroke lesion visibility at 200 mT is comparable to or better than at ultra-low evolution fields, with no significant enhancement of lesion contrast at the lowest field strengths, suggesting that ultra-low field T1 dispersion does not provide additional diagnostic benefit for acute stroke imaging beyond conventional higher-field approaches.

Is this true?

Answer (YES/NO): NO